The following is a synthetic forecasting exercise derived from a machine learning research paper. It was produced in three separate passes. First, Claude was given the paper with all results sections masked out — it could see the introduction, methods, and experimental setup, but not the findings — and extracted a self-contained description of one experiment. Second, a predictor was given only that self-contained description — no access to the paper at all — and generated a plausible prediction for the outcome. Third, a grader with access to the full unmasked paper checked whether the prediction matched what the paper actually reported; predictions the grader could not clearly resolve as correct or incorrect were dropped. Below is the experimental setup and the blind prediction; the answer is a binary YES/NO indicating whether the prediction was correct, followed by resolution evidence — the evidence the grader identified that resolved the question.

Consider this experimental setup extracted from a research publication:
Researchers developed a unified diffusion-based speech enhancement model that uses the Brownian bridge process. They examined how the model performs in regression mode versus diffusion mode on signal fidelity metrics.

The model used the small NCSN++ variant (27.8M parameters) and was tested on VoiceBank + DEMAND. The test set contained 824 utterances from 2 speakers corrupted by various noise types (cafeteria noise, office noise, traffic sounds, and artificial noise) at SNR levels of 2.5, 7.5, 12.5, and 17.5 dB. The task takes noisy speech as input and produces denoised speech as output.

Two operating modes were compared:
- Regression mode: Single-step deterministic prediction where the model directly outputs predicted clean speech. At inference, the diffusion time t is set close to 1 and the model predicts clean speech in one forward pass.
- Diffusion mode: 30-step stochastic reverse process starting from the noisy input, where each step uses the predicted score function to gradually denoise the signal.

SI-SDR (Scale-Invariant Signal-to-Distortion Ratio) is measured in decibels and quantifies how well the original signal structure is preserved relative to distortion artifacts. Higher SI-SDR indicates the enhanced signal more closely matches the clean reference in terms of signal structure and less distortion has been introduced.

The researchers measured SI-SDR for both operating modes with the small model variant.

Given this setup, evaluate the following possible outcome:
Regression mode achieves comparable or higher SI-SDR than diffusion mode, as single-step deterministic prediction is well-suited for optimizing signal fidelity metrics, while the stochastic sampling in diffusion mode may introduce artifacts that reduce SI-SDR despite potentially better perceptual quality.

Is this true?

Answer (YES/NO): YES